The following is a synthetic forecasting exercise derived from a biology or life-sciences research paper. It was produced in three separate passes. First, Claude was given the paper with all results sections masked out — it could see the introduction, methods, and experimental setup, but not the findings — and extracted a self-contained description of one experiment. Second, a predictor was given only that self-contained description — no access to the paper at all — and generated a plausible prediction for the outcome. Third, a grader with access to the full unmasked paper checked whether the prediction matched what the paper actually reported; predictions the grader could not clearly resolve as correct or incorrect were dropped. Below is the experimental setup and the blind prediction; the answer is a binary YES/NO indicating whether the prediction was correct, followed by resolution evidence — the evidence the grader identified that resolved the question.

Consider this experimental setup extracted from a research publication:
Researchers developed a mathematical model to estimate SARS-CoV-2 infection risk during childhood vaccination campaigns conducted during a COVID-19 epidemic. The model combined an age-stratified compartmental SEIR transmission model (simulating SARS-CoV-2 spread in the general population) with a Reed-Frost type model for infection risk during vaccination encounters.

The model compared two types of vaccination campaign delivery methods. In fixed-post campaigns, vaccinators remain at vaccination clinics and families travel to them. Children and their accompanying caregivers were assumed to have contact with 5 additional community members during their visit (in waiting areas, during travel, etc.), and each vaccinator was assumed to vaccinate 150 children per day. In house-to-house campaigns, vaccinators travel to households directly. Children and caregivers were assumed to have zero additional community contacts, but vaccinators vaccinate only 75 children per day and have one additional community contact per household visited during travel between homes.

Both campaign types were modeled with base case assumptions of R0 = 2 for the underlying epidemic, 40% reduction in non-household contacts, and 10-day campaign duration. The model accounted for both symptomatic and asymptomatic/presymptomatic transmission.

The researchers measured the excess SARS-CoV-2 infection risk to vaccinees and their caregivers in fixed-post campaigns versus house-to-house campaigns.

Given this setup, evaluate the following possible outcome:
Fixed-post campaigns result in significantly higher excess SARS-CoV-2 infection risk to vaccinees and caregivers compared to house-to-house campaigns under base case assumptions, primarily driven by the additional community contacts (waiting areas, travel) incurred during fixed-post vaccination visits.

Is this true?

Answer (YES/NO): YES